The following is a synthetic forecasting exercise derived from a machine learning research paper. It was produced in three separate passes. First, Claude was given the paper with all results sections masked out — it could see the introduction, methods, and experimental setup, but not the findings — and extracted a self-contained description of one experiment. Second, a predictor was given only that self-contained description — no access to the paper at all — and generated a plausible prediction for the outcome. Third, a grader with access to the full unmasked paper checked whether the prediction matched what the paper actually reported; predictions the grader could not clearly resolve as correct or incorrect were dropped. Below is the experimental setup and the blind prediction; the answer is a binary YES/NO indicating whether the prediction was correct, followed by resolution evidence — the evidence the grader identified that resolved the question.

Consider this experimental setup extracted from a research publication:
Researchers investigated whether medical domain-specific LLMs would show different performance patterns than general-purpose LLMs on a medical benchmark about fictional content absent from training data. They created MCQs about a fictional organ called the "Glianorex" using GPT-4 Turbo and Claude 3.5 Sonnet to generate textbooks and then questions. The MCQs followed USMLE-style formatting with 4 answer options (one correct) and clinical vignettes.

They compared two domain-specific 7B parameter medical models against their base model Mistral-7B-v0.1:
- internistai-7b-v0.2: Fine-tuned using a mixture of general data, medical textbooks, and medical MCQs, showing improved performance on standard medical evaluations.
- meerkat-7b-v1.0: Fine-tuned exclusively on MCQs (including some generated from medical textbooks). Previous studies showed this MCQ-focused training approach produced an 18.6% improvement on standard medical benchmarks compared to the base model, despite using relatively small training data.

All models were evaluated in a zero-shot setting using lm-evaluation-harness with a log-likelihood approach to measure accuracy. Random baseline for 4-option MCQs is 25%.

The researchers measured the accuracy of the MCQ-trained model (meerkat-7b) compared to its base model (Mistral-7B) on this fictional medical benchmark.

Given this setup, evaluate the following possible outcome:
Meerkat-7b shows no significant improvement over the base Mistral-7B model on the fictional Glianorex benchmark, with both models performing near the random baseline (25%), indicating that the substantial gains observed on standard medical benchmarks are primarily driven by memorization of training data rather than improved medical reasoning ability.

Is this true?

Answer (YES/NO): NO